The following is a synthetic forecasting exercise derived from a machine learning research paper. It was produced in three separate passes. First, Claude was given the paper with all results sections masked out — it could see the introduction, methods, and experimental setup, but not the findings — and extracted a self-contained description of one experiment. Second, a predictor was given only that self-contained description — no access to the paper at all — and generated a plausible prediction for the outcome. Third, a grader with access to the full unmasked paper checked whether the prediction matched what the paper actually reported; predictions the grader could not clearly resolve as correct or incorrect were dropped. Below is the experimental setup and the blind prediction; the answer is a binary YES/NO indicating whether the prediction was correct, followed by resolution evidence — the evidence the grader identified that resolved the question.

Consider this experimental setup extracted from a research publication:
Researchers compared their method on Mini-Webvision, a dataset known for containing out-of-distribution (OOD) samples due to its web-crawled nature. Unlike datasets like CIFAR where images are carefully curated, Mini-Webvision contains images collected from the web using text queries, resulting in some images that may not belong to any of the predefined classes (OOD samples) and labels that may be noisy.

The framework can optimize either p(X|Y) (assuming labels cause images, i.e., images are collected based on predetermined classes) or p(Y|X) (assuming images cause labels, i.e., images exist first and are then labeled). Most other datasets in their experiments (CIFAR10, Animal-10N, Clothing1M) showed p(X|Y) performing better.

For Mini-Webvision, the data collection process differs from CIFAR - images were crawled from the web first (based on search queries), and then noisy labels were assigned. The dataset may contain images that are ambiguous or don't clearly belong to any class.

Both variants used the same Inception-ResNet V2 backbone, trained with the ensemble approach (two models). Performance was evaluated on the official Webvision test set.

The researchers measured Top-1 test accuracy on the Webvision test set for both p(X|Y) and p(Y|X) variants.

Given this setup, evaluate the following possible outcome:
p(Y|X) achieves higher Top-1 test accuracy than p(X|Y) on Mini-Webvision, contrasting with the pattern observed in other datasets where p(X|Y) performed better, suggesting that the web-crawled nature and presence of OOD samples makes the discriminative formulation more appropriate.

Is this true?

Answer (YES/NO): YES